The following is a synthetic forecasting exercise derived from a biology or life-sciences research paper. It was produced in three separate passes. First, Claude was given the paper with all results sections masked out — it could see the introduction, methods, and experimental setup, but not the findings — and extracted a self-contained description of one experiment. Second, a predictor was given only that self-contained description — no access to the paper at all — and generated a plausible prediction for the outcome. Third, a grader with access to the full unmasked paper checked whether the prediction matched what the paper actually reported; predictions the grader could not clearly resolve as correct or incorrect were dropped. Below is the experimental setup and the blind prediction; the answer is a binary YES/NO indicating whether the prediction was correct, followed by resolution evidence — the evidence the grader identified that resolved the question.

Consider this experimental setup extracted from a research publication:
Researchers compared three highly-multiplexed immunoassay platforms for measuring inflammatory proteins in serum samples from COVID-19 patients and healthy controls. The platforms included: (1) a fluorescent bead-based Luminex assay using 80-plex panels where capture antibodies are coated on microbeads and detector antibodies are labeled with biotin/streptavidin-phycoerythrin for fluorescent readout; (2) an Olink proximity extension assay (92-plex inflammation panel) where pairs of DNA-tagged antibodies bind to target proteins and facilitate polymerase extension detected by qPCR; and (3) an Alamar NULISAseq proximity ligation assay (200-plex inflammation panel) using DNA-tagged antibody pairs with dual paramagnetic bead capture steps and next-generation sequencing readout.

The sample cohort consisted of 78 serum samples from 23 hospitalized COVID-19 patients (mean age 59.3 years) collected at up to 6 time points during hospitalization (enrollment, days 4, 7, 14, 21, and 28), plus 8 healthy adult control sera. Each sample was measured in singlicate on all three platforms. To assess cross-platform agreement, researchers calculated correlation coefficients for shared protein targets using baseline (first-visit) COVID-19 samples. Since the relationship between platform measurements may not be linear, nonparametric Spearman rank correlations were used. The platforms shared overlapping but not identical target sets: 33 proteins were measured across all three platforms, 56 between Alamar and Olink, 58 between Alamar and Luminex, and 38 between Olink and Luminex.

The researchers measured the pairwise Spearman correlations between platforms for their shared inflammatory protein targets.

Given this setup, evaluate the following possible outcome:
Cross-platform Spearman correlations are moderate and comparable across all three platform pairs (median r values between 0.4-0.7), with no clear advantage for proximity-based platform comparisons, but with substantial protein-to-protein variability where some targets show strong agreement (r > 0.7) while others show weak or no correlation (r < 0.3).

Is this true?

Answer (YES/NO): NO